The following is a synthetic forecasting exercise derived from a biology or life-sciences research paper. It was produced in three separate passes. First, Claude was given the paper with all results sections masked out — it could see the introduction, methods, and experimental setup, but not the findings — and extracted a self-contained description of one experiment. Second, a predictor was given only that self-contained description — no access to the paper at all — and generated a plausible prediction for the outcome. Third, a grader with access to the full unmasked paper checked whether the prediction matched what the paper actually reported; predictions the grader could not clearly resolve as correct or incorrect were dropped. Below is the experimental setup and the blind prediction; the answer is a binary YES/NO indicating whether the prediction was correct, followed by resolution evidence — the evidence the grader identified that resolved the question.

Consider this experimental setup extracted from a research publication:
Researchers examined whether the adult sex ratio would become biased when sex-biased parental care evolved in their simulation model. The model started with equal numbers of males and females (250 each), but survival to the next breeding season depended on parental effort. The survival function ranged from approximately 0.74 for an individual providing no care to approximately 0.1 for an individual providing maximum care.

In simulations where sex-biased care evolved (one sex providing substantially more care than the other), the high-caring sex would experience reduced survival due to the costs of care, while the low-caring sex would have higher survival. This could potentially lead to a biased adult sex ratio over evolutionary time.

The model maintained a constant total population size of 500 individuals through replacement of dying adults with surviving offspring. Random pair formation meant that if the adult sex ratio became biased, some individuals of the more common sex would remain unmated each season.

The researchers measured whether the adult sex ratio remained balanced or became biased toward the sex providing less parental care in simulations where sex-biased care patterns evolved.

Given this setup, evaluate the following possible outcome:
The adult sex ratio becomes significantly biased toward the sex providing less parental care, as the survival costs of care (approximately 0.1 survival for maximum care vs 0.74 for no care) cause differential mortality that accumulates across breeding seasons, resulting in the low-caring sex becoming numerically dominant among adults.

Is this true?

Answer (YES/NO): YES